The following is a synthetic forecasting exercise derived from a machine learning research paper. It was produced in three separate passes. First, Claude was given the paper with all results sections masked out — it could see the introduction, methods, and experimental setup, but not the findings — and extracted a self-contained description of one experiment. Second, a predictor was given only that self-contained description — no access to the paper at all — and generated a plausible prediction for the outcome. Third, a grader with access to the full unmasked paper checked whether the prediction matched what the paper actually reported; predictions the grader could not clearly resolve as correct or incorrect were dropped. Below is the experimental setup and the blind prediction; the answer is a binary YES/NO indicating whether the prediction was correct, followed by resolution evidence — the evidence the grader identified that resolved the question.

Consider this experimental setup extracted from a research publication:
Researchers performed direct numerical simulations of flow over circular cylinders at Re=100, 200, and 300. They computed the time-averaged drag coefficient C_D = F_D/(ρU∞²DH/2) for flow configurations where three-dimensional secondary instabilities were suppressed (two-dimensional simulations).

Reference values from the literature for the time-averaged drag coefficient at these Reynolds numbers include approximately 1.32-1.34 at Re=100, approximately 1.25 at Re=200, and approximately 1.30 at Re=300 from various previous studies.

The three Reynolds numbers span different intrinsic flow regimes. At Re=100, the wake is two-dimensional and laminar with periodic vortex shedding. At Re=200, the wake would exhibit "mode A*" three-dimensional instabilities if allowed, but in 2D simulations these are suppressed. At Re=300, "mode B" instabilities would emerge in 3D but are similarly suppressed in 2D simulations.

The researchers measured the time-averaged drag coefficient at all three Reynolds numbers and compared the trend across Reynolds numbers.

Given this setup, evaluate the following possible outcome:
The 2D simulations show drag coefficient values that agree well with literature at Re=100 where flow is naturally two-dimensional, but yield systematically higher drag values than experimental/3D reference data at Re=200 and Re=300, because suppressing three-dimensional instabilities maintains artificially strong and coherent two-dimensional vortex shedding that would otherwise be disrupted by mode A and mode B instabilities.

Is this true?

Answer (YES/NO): NO